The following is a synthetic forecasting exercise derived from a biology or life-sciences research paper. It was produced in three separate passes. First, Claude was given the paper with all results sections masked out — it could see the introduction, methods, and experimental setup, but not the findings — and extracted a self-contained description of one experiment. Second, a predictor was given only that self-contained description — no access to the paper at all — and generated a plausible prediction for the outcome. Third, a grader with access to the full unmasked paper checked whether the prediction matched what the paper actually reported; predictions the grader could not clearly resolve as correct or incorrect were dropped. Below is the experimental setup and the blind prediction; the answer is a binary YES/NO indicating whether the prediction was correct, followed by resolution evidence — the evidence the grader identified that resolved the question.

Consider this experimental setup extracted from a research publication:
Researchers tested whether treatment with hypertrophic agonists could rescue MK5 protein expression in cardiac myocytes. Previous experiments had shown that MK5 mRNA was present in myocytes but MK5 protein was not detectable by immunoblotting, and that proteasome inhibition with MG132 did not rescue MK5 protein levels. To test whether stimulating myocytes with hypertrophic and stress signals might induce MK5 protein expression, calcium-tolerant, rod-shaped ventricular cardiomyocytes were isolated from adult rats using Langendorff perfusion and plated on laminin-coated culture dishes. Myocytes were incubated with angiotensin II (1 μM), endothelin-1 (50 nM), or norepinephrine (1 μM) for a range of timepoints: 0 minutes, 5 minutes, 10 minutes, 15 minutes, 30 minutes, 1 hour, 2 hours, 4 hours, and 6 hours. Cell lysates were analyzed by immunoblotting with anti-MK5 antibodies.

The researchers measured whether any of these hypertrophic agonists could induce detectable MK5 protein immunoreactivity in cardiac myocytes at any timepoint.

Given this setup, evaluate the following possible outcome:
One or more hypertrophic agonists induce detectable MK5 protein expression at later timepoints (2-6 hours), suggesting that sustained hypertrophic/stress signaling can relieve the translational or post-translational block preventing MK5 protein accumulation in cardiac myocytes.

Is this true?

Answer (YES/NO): NO